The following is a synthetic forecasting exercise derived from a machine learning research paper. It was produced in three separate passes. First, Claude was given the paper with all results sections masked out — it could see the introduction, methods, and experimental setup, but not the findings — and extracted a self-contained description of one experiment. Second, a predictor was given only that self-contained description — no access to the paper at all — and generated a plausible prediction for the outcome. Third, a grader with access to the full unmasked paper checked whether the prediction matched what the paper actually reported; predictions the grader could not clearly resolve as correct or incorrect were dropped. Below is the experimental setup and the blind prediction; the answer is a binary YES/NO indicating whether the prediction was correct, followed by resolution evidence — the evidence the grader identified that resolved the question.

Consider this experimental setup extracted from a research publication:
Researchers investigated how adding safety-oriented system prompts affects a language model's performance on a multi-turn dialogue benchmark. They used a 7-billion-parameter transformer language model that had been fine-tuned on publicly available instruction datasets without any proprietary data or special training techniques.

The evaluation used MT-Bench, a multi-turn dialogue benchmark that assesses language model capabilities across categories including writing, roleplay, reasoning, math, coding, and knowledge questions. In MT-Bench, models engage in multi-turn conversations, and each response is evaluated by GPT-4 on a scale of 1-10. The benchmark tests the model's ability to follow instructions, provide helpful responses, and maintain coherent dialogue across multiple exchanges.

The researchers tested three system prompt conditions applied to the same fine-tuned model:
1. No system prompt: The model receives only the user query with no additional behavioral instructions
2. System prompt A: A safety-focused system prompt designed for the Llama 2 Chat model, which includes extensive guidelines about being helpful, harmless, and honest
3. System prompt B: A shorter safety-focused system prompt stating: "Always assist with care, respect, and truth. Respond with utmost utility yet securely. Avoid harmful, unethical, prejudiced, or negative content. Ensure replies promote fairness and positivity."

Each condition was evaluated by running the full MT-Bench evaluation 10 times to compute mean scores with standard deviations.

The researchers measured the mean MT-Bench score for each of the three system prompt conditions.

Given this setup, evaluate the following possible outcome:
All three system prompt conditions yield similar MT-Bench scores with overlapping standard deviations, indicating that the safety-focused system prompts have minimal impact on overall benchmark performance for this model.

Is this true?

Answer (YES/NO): NO